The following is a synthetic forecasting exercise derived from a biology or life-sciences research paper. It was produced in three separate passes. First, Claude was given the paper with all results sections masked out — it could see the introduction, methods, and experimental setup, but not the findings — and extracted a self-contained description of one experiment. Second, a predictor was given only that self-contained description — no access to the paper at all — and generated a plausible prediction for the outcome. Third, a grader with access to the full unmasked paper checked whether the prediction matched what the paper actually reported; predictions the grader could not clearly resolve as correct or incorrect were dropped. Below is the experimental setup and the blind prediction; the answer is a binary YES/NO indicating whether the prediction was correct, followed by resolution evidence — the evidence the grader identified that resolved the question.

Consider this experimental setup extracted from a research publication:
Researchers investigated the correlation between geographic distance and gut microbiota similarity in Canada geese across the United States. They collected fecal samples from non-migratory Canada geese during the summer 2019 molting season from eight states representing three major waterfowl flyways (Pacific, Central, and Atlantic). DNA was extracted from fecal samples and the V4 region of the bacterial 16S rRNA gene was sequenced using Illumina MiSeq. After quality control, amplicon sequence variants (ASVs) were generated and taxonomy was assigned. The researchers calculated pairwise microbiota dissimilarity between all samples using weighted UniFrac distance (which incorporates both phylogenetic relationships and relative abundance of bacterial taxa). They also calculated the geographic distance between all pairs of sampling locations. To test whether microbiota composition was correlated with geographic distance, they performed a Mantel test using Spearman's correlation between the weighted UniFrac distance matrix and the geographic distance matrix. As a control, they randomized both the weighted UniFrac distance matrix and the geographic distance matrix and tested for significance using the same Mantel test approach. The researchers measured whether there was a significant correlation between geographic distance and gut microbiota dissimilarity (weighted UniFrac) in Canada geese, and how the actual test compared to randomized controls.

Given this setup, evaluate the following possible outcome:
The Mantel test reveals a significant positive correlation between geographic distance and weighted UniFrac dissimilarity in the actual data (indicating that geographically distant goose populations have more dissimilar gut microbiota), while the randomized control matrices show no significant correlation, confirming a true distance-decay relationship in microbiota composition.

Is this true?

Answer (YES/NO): YES